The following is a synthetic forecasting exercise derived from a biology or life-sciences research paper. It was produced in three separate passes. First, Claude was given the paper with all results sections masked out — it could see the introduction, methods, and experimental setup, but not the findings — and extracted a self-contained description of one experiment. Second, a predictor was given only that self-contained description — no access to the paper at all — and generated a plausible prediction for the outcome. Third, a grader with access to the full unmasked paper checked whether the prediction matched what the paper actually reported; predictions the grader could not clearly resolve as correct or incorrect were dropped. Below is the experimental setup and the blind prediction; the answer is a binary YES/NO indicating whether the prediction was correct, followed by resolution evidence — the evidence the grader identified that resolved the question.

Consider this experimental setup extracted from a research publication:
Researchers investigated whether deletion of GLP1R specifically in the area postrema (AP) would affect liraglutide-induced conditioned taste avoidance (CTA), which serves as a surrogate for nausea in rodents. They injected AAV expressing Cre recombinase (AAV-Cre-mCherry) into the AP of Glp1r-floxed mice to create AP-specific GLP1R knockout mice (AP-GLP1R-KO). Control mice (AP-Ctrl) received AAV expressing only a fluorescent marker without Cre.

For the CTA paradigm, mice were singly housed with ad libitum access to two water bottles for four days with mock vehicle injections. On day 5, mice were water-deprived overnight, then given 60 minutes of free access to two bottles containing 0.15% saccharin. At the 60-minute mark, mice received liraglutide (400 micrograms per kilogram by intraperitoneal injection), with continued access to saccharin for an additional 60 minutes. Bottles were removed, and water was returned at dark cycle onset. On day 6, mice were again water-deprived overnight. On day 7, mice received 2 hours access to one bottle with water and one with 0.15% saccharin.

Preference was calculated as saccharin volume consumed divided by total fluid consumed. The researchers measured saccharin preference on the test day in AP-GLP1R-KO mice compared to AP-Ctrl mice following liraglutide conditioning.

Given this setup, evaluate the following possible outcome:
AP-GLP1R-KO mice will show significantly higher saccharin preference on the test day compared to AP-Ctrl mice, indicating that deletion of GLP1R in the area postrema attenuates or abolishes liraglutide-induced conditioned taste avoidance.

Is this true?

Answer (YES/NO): YES